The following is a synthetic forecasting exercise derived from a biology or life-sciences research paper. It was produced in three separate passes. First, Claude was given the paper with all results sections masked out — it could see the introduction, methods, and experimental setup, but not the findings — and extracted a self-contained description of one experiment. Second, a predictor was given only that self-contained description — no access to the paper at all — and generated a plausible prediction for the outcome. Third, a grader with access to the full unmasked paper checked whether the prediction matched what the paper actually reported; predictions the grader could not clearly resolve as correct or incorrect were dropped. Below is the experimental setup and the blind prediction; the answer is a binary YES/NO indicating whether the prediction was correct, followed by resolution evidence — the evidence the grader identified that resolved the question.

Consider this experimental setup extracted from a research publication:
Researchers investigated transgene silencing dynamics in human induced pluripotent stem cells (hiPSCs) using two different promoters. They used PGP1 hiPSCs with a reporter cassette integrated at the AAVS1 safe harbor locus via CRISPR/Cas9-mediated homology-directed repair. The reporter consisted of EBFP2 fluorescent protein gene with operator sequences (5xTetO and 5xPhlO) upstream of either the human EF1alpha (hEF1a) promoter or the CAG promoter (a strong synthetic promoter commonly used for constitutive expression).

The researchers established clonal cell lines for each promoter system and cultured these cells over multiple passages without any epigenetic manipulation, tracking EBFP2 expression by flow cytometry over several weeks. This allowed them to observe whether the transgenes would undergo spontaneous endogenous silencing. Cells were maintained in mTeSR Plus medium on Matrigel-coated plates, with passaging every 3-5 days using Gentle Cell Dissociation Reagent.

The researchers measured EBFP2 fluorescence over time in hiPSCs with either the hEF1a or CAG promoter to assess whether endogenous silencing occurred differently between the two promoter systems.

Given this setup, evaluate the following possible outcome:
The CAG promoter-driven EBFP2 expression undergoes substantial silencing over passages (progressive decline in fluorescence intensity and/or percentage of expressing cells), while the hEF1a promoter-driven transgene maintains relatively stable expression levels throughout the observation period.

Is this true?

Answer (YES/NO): NO